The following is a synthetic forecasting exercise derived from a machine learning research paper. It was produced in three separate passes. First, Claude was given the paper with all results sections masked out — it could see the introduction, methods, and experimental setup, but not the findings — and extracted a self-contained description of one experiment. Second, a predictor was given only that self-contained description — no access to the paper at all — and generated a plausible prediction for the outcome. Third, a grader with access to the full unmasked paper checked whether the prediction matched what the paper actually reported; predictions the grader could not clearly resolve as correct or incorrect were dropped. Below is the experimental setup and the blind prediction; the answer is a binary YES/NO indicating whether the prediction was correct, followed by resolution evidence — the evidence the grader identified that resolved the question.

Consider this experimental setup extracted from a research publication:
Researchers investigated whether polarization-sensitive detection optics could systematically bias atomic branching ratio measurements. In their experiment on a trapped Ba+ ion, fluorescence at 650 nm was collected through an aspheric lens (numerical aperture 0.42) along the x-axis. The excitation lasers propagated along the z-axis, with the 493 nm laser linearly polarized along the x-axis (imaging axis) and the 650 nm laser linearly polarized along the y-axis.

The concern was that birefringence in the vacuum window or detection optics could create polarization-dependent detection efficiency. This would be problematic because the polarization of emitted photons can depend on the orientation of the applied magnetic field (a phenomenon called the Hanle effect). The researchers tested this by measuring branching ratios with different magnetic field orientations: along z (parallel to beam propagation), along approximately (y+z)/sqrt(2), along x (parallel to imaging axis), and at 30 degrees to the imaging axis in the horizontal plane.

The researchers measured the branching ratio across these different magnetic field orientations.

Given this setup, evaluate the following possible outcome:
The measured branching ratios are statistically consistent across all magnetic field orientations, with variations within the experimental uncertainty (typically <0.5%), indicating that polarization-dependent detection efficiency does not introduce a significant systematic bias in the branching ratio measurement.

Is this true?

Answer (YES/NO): YES